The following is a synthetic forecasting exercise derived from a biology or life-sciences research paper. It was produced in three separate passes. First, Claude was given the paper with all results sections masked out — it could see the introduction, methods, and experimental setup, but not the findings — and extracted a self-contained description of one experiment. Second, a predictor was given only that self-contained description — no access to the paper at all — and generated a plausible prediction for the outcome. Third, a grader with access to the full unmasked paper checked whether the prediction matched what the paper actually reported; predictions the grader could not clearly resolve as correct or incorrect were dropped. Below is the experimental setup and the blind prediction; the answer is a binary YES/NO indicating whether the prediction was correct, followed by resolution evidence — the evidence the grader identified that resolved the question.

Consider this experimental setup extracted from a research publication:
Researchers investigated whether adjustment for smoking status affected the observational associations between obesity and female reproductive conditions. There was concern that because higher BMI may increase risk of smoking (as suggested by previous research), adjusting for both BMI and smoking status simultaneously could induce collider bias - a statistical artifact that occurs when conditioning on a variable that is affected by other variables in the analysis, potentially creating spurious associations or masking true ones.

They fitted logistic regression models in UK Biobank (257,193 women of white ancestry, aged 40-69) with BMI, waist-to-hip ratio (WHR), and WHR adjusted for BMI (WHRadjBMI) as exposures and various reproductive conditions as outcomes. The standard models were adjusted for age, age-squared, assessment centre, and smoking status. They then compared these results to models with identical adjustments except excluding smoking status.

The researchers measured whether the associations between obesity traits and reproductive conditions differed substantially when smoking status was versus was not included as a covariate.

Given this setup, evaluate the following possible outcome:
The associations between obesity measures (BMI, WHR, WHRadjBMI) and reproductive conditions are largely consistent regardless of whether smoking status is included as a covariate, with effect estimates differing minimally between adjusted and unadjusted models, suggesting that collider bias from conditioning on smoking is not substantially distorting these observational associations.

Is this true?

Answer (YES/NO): YES